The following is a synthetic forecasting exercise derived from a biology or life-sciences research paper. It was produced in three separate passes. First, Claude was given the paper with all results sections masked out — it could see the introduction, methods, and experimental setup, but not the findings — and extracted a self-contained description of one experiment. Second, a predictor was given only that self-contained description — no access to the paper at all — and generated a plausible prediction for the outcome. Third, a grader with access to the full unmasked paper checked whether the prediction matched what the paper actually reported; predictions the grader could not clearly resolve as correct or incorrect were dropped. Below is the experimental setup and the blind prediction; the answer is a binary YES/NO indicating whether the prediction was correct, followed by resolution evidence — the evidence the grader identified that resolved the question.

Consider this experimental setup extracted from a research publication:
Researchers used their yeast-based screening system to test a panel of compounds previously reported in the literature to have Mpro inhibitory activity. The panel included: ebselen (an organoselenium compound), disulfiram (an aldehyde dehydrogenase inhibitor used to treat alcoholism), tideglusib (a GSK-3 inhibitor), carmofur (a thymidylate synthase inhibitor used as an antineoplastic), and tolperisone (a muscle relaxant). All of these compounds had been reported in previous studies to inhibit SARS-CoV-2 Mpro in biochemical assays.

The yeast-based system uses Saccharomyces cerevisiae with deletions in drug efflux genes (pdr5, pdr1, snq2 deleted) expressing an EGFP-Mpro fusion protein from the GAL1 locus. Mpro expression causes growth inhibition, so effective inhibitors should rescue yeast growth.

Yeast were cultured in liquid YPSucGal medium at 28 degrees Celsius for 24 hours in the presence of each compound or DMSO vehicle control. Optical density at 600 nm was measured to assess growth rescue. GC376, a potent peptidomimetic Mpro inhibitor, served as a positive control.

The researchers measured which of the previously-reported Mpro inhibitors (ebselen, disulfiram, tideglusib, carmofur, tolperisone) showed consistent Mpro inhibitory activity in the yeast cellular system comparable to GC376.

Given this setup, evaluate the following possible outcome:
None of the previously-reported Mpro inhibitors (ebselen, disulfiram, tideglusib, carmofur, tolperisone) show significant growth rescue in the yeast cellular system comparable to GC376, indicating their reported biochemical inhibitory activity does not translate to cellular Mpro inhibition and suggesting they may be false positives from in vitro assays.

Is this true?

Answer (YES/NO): YES